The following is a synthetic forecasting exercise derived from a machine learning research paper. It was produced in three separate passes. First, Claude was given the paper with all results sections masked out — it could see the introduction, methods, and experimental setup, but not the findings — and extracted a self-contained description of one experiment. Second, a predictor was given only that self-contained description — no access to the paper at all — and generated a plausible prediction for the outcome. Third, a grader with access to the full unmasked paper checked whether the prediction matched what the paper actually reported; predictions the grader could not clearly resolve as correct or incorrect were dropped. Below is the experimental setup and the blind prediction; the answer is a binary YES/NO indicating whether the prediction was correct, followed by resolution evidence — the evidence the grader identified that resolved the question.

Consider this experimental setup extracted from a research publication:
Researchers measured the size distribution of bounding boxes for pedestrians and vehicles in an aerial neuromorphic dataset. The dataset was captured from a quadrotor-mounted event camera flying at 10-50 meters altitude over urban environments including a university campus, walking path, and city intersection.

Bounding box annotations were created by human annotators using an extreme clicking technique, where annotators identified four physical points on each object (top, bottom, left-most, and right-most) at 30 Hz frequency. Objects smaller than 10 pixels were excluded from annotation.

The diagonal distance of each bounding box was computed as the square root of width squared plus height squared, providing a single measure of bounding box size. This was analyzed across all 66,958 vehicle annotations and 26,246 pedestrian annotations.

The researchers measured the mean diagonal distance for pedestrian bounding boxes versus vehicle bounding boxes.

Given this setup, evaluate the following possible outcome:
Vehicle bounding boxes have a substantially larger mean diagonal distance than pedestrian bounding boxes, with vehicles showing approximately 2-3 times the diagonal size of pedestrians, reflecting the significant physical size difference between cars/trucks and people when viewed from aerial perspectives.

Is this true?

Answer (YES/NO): NO